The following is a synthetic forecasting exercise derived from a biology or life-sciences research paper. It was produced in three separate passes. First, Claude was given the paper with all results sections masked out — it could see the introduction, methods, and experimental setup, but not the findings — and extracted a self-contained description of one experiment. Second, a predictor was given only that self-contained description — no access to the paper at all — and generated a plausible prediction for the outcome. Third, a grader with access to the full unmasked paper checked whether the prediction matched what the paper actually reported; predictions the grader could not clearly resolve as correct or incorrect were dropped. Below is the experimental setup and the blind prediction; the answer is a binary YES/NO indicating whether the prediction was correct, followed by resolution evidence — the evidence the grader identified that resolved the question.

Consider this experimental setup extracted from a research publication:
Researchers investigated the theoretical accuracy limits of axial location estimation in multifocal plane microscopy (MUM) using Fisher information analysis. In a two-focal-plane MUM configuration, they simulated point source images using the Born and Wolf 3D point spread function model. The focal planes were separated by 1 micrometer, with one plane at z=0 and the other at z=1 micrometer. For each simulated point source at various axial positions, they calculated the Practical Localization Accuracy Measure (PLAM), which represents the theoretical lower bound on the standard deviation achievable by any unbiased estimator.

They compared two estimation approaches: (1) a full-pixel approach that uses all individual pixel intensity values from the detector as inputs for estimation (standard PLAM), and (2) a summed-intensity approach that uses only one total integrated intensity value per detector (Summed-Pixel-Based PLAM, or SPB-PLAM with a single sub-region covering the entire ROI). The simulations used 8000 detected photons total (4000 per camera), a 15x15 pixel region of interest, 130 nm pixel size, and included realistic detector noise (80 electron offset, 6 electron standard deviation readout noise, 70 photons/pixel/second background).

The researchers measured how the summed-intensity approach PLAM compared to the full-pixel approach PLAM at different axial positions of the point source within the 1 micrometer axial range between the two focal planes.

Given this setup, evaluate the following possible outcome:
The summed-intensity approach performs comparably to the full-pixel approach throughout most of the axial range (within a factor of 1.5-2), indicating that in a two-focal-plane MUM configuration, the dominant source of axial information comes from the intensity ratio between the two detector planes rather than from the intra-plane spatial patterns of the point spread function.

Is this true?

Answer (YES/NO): NO